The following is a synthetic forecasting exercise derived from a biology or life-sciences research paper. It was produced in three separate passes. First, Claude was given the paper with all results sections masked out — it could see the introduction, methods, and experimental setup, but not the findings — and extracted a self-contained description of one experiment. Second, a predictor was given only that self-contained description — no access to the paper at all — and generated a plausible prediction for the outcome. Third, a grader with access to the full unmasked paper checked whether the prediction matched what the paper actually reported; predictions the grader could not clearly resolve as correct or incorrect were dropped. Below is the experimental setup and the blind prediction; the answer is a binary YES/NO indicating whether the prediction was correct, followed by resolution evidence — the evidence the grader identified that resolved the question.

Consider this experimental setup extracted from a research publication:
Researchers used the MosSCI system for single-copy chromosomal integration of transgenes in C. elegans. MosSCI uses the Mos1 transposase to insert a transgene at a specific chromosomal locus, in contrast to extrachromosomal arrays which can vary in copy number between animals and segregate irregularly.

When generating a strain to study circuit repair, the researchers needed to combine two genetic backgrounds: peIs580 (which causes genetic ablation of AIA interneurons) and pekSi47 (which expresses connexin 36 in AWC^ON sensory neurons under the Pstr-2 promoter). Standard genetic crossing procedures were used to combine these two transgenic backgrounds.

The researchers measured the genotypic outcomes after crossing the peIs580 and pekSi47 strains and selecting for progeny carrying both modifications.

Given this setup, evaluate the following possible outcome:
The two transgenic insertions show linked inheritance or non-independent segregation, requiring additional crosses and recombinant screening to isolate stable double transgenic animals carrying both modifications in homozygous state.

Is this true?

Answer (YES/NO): NO